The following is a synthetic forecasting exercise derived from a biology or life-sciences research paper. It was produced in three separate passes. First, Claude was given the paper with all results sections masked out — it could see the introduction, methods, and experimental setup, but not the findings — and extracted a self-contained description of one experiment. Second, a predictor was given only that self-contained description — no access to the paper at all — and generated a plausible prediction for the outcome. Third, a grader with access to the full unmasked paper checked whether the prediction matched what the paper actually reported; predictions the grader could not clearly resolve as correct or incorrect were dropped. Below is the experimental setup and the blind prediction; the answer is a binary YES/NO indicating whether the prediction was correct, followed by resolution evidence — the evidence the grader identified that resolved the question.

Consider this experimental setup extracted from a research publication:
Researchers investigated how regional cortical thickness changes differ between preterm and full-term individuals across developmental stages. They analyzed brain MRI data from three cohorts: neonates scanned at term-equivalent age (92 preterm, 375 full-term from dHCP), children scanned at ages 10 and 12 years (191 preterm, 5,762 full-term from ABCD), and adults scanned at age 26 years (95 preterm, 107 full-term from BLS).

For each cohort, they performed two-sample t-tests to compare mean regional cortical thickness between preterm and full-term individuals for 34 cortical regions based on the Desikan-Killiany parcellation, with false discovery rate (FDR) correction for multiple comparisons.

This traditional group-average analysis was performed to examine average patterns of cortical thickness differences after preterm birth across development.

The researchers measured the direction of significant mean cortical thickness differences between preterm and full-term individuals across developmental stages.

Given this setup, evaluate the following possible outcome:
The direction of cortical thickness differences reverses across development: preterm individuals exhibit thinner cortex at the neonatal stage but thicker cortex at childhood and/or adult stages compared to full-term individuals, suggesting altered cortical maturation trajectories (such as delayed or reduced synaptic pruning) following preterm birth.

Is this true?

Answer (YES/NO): NO